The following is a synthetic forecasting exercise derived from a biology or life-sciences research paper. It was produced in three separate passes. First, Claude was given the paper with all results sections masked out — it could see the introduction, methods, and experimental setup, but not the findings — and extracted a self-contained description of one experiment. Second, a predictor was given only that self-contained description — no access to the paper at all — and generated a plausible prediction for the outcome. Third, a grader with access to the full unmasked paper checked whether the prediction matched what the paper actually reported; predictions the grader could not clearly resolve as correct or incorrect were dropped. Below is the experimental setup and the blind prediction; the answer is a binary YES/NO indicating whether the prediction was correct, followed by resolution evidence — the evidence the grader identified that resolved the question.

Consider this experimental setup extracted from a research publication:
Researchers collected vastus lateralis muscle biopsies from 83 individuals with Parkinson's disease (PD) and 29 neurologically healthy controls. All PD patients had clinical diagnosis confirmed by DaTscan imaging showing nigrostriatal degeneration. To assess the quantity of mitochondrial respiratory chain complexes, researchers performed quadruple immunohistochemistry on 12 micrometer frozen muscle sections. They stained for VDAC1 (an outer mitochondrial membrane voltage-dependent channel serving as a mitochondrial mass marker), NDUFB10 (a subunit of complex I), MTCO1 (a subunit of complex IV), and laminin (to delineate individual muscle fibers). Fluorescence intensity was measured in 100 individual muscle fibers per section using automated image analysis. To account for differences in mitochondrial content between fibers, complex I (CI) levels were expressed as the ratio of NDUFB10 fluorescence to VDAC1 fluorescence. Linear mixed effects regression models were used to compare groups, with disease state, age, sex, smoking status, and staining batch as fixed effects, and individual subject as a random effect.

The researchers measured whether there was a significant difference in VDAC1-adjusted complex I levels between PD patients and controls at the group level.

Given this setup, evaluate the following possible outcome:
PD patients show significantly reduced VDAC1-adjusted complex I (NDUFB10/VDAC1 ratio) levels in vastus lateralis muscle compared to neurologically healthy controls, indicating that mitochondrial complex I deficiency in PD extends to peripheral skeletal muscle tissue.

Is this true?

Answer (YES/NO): NO